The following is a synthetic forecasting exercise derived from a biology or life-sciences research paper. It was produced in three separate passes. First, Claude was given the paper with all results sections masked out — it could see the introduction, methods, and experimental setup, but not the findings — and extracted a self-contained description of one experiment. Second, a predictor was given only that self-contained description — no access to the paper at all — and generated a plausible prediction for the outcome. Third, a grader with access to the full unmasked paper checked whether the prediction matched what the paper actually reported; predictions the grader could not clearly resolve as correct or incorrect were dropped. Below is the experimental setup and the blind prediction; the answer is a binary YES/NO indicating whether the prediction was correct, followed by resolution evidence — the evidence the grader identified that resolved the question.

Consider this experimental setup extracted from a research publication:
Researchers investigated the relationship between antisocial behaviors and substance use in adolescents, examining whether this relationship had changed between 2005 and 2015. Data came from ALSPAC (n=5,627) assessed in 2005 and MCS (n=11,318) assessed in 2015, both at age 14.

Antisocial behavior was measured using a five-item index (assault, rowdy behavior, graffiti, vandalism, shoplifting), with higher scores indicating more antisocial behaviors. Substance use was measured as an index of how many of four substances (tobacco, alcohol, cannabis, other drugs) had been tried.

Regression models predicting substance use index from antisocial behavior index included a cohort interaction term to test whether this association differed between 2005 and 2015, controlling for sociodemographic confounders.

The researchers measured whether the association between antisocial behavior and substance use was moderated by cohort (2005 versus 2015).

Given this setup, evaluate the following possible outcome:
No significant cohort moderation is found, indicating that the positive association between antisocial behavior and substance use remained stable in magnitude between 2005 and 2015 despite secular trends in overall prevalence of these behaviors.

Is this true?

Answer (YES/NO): NO